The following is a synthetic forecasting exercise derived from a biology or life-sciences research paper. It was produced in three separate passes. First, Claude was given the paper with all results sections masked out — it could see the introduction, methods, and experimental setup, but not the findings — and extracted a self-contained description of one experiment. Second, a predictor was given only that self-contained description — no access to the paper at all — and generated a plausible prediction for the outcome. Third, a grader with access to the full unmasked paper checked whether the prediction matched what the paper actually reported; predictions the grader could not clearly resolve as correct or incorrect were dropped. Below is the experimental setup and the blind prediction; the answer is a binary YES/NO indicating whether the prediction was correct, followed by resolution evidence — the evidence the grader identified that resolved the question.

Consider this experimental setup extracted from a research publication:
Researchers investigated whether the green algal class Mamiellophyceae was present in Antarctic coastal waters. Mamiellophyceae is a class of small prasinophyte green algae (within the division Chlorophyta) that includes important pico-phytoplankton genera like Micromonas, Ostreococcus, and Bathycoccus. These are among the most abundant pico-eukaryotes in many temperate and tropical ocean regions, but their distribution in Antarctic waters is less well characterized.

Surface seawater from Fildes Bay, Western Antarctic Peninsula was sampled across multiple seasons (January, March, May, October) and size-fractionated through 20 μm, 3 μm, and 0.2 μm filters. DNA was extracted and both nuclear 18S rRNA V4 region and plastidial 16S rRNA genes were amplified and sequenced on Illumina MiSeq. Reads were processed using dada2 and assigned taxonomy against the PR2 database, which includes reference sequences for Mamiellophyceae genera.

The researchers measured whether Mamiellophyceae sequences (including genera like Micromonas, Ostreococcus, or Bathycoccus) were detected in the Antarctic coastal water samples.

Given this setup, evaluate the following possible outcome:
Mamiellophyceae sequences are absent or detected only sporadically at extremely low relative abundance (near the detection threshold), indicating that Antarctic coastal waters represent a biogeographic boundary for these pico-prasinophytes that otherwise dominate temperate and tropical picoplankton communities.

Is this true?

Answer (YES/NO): NO